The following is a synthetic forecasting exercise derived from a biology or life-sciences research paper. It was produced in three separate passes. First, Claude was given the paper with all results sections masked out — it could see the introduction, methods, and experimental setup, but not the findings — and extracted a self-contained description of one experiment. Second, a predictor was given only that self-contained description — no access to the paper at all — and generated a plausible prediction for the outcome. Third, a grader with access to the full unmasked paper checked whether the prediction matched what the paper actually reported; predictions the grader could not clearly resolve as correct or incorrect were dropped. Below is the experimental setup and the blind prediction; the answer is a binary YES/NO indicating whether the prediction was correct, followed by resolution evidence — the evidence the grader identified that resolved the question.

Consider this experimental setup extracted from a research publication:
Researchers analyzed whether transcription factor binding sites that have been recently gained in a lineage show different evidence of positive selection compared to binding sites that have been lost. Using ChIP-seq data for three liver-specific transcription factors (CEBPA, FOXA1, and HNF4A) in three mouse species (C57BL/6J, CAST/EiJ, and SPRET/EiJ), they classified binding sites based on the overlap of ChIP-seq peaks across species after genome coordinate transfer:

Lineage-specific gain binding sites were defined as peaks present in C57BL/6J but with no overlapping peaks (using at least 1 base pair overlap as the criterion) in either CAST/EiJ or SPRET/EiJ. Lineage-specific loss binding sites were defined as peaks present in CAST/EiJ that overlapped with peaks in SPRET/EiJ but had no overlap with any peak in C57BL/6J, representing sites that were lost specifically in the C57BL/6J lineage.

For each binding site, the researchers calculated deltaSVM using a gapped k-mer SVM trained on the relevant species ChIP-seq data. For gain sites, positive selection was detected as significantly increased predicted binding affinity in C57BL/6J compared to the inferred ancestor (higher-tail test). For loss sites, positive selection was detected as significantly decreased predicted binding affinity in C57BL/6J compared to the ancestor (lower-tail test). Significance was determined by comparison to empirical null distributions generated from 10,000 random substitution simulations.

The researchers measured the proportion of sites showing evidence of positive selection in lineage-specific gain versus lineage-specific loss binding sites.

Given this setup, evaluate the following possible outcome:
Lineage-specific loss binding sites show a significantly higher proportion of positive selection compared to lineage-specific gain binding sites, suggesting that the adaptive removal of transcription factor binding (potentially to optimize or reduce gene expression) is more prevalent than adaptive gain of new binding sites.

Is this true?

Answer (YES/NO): NO